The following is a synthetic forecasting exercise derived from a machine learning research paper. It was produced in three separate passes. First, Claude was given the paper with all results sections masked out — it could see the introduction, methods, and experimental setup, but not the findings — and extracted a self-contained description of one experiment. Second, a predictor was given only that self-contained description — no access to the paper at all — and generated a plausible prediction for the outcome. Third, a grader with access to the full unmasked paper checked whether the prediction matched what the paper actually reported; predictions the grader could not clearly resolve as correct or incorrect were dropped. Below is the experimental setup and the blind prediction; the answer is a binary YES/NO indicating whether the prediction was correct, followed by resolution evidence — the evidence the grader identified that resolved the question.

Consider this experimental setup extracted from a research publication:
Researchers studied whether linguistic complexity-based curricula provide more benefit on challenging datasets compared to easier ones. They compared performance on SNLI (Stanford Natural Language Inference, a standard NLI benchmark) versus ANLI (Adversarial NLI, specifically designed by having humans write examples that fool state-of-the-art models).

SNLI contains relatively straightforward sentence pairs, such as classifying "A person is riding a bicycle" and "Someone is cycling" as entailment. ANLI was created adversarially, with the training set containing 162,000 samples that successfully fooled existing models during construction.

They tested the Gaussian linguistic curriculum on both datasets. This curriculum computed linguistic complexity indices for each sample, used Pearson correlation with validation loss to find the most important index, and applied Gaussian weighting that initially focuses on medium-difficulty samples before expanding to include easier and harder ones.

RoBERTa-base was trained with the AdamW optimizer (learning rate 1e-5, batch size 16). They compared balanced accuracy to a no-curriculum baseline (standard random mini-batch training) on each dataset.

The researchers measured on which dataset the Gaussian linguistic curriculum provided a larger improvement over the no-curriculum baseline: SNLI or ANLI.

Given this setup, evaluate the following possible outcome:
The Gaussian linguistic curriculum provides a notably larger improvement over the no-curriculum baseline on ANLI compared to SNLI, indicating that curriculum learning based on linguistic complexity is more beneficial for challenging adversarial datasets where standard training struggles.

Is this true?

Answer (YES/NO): YES